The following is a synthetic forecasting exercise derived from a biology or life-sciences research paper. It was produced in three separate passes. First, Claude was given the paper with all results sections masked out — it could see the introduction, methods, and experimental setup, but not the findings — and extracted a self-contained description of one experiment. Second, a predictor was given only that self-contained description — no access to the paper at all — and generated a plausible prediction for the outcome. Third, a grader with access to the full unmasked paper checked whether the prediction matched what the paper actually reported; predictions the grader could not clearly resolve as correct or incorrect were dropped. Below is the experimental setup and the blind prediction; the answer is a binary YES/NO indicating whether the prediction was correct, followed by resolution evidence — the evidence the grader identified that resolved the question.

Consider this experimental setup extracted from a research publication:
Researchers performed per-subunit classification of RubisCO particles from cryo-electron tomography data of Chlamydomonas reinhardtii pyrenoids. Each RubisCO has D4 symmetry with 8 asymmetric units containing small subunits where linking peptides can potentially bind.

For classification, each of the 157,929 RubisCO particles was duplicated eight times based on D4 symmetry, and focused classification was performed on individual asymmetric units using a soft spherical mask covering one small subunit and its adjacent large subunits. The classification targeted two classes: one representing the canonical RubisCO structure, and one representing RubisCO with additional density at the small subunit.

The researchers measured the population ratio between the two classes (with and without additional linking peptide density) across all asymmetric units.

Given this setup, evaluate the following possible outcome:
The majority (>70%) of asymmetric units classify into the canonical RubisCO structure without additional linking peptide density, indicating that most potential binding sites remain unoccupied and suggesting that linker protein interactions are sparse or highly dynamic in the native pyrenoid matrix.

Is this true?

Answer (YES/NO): NO